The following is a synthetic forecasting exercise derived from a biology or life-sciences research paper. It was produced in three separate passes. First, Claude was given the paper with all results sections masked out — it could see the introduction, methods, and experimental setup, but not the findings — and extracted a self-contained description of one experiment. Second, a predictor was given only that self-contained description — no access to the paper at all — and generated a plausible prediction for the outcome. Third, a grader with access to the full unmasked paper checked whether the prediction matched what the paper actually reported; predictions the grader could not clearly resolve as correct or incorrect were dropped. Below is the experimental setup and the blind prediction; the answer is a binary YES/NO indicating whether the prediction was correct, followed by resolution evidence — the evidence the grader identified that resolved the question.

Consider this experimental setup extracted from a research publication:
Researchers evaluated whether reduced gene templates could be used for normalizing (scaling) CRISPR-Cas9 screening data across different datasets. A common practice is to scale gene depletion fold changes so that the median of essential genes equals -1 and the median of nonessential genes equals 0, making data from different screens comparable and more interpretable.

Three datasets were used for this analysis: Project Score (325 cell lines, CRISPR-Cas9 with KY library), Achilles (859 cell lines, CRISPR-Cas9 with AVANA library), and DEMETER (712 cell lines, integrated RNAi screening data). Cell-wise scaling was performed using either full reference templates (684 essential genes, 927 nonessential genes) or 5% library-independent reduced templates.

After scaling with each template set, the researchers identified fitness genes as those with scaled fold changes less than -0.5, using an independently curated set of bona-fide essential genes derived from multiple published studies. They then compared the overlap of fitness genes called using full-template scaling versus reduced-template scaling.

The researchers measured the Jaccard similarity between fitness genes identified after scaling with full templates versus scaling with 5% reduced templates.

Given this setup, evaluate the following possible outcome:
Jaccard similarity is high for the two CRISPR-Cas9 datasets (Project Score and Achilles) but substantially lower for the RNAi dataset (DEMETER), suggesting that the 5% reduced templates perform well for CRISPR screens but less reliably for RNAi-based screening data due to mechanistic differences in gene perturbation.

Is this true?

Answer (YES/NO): NO